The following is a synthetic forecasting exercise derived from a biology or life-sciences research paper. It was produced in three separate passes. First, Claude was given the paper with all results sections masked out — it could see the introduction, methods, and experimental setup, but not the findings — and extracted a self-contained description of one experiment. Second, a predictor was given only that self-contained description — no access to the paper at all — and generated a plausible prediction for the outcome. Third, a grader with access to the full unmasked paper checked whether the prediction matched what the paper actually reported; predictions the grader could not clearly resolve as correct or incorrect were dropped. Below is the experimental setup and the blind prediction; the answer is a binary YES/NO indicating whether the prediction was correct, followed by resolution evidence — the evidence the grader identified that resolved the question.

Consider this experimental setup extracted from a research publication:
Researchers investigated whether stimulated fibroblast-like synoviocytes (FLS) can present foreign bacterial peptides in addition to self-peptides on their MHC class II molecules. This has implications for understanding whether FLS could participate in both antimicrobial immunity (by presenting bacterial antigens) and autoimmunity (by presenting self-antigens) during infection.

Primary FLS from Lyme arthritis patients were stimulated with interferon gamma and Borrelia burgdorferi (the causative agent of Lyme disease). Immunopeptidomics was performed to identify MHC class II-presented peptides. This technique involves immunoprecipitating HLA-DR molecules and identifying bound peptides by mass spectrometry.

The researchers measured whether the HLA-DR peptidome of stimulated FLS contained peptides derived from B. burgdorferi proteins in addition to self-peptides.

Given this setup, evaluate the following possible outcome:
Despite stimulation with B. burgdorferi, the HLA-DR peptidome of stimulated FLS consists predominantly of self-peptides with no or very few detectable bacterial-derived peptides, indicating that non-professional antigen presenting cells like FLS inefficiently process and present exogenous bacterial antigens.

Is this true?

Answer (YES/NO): NO